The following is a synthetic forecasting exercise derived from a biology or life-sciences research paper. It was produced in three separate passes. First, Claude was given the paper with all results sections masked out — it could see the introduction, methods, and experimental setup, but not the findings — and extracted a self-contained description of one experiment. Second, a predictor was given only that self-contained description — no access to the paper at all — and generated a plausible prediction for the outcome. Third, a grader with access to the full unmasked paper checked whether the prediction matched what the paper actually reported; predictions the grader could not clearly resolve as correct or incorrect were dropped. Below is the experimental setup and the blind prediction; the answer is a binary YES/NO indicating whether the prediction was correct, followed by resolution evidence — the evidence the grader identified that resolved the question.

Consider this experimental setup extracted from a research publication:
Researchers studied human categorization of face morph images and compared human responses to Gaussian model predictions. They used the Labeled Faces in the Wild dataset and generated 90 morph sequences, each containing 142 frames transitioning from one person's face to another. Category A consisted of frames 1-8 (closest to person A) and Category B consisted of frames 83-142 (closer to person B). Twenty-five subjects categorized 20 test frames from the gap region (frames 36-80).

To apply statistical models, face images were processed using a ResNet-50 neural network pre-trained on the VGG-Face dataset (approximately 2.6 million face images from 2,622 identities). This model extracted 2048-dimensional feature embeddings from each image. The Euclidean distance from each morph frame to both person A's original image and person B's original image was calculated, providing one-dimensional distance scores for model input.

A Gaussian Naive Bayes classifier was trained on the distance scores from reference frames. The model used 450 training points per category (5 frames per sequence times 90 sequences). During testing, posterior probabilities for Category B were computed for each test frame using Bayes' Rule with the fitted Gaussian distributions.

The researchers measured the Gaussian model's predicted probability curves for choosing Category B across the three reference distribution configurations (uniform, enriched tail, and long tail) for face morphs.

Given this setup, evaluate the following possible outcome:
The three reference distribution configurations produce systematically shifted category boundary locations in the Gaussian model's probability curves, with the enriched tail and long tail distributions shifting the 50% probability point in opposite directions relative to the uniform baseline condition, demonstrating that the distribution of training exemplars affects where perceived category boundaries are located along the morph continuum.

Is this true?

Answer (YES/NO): NO